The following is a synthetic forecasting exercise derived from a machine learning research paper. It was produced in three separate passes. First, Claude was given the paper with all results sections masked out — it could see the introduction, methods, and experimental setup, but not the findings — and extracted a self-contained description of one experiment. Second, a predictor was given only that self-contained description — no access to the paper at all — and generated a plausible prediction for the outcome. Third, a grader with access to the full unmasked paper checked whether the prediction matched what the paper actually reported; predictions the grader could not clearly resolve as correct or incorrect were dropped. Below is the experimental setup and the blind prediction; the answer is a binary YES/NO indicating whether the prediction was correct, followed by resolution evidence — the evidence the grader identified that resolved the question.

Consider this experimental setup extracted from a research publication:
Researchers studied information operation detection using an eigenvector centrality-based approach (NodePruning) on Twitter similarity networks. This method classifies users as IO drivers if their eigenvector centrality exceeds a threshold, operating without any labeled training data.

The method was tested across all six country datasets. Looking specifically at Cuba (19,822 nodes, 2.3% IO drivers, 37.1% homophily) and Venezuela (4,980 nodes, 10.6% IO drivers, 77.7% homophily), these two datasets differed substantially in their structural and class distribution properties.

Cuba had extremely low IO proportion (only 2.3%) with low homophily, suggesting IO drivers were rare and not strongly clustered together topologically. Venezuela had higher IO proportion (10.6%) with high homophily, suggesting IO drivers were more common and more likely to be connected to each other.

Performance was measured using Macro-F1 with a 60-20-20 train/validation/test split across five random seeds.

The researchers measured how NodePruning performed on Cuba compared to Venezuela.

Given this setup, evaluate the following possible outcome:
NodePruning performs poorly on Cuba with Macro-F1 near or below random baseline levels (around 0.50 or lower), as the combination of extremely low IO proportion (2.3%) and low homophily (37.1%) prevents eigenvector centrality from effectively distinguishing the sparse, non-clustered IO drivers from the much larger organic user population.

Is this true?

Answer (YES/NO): NO